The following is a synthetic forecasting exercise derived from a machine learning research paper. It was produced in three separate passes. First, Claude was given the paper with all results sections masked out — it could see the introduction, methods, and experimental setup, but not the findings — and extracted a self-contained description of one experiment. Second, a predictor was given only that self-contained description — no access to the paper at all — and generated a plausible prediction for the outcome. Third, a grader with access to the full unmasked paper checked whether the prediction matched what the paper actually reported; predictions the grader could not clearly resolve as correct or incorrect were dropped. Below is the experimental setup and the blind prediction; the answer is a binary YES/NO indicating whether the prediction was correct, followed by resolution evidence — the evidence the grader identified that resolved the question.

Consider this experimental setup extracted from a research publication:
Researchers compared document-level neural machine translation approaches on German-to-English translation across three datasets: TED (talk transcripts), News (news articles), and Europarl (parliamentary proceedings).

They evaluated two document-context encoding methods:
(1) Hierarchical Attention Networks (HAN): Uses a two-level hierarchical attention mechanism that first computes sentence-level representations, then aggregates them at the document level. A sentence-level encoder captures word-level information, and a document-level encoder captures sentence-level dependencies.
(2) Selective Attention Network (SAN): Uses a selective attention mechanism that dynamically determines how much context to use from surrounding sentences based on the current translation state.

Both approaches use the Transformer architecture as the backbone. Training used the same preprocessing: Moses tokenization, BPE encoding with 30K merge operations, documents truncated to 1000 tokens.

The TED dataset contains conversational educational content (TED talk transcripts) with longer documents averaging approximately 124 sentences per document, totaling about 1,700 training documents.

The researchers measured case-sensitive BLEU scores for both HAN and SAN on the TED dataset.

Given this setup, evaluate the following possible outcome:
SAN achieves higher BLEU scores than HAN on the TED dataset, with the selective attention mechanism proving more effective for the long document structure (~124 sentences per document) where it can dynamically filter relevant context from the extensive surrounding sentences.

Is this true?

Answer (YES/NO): NO